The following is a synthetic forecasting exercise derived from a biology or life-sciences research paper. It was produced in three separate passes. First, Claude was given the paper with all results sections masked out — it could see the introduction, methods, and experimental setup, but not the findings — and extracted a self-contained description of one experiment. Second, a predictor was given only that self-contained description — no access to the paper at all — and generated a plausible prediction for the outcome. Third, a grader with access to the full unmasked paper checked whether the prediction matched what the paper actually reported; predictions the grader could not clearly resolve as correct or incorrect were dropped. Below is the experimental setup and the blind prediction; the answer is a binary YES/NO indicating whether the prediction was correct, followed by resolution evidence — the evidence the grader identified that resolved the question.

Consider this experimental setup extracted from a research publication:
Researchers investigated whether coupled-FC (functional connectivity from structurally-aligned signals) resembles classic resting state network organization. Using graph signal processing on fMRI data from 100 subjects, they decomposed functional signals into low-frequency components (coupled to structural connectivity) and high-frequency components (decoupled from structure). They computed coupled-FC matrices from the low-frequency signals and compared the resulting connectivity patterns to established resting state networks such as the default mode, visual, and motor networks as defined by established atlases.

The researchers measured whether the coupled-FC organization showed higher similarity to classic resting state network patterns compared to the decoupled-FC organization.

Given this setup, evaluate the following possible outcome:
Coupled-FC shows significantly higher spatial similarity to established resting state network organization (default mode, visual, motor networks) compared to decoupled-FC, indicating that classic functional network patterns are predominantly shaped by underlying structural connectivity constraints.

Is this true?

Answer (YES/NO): YES